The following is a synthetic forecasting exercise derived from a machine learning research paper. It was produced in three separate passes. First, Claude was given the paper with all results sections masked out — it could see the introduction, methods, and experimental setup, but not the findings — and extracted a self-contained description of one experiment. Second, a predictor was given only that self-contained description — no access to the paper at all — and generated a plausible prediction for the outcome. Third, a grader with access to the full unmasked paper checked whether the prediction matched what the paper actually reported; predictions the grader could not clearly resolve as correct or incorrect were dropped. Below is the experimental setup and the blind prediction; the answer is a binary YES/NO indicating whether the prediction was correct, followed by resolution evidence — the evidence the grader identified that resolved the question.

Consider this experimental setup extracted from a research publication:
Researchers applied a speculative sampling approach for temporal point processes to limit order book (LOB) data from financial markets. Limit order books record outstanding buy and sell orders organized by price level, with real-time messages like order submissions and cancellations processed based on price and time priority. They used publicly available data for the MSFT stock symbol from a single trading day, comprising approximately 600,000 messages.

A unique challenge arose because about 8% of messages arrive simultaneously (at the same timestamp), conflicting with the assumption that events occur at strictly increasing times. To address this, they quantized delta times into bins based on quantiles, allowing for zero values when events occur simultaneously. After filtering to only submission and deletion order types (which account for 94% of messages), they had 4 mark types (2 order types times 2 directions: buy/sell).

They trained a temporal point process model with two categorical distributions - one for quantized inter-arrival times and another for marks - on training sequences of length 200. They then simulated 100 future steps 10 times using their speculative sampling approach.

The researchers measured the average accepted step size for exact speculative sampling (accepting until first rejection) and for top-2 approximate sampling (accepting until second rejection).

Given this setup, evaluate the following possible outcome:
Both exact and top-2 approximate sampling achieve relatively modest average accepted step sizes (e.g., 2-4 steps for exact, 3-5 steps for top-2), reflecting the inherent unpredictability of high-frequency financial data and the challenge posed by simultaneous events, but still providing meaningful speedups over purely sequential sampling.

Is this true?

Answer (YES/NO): NO